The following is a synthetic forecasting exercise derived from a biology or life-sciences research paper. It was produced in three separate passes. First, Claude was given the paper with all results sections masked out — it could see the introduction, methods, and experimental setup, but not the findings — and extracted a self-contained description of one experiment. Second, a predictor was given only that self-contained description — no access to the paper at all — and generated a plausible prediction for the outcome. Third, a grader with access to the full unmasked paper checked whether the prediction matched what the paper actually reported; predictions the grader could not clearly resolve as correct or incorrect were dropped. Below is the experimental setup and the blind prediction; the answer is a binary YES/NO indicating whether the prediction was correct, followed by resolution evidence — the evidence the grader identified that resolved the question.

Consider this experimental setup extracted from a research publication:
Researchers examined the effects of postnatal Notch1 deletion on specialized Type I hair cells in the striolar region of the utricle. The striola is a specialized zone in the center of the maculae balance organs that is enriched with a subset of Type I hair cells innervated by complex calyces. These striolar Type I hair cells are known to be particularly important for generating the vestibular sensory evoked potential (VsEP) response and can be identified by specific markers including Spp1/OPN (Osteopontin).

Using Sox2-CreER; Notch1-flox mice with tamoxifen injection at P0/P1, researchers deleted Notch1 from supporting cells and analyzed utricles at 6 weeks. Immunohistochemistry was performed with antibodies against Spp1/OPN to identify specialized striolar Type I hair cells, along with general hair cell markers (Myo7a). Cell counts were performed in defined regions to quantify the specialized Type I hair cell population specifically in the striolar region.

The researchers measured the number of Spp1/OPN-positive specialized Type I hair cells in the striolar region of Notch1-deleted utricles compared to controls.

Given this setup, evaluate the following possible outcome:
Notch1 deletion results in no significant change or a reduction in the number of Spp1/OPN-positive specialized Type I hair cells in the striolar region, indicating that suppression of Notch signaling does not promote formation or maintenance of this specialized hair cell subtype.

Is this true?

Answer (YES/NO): NO